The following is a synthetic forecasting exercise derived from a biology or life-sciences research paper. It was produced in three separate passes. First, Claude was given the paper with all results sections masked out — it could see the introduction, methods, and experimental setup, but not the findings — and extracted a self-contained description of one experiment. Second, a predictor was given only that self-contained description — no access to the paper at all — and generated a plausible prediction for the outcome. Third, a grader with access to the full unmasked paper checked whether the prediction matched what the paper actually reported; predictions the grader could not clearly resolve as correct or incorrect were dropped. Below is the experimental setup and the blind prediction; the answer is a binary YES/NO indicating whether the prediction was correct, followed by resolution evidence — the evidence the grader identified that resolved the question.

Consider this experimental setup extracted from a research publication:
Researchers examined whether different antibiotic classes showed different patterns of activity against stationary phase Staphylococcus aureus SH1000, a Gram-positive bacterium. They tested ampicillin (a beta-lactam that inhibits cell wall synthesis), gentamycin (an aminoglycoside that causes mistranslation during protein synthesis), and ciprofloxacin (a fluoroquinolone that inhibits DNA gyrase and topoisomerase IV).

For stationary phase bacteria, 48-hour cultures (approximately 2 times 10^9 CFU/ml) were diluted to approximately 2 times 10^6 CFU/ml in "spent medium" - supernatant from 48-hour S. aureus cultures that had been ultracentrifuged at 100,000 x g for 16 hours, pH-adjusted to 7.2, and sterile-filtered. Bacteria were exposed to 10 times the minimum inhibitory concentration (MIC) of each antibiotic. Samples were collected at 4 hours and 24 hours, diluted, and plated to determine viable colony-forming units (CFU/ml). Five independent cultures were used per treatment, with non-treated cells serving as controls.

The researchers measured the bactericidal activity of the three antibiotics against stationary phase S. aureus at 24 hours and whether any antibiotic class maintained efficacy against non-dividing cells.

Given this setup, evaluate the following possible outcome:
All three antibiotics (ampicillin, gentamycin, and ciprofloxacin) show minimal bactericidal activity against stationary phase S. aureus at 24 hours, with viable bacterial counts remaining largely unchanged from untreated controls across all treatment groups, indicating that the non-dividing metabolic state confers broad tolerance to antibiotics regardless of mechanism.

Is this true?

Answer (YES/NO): NO